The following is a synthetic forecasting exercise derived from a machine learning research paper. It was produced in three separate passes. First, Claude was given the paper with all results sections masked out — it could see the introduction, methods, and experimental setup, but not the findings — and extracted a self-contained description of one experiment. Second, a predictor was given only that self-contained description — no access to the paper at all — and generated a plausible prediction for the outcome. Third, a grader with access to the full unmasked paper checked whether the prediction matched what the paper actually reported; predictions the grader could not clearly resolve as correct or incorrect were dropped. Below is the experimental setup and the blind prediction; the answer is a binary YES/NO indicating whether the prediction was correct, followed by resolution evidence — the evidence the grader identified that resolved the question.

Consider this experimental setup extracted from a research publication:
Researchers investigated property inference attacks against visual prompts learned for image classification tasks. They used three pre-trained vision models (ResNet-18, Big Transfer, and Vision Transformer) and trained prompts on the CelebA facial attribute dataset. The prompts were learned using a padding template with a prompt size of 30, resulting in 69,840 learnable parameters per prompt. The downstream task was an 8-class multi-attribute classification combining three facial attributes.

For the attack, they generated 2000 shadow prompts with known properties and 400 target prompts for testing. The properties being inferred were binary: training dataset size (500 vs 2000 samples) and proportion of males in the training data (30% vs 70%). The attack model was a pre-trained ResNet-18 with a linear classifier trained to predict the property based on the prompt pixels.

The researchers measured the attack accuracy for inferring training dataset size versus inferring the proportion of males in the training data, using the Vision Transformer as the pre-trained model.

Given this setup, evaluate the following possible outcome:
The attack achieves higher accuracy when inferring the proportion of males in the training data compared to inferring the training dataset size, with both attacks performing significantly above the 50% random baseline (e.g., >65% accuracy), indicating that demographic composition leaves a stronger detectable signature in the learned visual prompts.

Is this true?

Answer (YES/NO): NO